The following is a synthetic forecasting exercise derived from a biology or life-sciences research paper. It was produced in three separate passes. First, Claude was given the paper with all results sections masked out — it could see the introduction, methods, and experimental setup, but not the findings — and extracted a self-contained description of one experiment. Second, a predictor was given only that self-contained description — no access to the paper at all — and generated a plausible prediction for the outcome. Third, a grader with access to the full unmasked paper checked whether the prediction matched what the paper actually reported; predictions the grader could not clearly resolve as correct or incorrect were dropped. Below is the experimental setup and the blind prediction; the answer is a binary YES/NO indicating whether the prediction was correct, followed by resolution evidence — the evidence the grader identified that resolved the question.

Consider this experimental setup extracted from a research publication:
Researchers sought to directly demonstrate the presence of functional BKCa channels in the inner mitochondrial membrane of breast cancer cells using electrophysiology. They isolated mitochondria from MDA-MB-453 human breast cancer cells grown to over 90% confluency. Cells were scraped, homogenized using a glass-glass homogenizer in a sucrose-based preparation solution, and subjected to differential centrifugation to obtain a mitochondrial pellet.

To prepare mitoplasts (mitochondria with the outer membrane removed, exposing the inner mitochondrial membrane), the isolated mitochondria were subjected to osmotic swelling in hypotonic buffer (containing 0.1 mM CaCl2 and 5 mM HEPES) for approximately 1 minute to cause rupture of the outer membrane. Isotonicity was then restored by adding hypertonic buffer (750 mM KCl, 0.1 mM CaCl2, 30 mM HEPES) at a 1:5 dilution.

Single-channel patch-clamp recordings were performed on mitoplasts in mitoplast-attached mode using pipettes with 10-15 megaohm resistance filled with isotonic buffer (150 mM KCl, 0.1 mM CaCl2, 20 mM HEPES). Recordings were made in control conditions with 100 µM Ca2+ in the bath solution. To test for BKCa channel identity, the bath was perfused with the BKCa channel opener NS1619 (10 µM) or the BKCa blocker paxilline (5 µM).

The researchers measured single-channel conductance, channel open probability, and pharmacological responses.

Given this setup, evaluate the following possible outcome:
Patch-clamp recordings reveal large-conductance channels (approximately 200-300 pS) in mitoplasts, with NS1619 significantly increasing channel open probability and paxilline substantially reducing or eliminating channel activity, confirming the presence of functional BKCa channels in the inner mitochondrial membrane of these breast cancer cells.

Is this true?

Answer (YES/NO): NO